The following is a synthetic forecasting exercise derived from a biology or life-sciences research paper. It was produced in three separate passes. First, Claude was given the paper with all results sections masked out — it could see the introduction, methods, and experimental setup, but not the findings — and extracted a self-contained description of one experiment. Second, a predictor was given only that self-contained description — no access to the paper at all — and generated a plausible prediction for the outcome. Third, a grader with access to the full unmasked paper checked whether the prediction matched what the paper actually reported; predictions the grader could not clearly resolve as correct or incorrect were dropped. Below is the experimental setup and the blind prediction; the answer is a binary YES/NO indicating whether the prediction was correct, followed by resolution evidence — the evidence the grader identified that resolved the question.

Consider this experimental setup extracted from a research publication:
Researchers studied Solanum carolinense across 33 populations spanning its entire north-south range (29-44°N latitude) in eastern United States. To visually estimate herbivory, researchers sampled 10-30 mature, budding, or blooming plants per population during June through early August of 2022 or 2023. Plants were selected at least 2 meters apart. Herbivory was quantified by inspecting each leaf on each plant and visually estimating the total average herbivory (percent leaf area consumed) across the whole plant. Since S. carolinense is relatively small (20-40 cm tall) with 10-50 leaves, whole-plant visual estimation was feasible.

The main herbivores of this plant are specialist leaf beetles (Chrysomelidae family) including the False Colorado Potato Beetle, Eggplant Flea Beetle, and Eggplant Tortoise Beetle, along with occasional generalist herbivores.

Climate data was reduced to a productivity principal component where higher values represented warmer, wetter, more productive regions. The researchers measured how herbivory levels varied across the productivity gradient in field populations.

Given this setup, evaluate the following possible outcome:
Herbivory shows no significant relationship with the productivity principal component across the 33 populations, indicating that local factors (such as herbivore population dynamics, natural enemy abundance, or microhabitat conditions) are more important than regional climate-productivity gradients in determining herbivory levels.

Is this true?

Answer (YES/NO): NO